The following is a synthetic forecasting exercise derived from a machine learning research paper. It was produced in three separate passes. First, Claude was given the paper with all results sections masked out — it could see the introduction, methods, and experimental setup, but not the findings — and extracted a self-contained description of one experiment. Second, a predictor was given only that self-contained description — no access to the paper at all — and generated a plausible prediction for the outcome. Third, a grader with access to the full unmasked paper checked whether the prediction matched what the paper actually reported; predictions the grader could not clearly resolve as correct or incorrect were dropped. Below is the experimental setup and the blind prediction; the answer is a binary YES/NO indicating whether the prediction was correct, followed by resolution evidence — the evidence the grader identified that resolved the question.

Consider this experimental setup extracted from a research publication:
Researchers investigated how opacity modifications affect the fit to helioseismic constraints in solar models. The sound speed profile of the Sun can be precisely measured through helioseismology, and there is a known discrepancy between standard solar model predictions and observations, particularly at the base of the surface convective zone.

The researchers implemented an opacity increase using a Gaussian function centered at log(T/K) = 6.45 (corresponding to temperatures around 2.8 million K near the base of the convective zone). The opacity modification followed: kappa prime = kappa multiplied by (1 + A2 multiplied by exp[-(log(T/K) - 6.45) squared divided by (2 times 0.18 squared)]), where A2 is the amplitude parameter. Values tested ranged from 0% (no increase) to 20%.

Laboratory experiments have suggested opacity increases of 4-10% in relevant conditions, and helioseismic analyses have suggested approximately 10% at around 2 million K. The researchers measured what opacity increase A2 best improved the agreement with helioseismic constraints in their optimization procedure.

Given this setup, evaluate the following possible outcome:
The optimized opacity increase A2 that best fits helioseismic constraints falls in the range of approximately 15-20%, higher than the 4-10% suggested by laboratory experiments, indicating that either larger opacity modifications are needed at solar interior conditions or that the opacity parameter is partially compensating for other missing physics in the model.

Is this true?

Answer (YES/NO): NO